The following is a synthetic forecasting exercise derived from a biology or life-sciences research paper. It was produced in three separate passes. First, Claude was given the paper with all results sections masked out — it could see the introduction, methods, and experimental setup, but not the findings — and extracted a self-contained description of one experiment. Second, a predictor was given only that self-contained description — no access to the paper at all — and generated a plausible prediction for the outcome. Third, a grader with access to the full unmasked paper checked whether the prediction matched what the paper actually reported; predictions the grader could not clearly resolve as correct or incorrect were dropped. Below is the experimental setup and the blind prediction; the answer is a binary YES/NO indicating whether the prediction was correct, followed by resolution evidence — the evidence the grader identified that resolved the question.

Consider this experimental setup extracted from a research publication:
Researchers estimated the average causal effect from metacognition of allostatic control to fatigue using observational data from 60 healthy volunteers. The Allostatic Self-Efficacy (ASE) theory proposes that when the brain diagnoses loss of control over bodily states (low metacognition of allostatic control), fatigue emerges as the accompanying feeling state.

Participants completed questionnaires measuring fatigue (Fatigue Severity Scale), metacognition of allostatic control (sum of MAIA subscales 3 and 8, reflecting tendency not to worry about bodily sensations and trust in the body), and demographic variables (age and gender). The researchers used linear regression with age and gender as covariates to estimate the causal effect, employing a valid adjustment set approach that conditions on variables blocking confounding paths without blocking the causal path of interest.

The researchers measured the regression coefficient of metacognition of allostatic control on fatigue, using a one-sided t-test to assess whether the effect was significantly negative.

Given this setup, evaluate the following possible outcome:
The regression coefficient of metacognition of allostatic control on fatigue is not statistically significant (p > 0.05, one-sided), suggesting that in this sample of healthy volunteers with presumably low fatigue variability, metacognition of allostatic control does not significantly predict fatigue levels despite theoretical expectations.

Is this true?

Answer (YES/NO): NO